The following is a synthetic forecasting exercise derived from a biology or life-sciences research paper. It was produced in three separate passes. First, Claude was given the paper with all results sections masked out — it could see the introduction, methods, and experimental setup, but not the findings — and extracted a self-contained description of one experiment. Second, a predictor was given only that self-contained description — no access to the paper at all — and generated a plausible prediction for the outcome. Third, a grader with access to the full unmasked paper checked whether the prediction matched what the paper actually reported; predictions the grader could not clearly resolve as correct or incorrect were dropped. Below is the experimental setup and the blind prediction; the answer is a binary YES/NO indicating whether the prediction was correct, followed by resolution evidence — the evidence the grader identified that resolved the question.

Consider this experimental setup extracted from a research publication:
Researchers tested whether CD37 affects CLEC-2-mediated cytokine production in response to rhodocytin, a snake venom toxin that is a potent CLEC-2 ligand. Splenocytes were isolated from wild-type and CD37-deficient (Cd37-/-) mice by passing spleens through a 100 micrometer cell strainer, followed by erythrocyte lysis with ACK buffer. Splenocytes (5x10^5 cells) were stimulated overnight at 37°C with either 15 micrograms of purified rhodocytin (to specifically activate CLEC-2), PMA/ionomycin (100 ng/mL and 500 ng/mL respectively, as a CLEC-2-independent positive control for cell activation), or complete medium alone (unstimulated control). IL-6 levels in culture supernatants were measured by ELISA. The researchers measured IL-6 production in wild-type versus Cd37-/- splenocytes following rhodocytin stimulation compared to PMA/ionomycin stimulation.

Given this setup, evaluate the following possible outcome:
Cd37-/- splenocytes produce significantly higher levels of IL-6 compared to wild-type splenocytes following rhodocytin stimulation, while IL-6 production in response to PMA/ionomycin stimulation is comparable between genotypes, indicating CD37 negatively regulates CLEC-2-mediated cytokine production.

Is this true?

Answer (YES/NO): YES